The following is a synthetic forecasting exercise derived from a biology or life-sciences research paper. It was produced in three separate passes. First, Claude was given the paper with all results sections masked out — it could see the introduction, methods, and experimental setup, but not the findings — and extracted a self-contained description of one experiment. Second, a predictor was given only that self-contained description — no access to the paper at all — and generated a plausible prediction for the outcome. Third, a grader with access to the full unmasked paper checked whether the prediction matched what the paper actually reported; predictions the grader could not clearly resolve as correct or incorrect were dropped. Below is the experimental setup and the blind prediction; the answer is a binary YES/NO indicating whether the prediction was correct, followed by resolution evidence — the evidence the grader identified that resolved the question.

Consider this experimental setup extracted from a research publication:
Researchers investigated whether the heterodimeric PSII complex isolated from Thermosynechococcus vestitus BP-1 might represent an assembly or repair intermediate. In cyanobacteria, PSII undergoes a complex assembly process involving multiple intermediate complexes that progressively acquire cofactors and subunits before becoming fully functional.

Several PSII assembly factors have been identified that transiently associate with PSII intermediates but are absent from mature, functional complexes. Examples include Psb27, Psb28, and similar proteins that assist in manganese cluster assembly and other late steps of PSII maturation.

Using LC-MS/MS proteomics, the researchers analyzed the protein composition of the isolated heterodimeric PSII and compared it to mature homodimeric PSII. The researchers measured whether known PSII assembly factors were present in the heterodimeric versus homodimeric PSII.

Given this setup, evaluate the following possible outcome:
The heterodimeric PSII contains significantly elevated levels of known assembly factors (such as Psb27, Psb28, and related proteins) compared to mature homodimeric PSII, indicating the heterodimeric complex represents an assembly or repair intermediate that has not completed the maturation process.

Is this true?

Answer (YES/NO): NO